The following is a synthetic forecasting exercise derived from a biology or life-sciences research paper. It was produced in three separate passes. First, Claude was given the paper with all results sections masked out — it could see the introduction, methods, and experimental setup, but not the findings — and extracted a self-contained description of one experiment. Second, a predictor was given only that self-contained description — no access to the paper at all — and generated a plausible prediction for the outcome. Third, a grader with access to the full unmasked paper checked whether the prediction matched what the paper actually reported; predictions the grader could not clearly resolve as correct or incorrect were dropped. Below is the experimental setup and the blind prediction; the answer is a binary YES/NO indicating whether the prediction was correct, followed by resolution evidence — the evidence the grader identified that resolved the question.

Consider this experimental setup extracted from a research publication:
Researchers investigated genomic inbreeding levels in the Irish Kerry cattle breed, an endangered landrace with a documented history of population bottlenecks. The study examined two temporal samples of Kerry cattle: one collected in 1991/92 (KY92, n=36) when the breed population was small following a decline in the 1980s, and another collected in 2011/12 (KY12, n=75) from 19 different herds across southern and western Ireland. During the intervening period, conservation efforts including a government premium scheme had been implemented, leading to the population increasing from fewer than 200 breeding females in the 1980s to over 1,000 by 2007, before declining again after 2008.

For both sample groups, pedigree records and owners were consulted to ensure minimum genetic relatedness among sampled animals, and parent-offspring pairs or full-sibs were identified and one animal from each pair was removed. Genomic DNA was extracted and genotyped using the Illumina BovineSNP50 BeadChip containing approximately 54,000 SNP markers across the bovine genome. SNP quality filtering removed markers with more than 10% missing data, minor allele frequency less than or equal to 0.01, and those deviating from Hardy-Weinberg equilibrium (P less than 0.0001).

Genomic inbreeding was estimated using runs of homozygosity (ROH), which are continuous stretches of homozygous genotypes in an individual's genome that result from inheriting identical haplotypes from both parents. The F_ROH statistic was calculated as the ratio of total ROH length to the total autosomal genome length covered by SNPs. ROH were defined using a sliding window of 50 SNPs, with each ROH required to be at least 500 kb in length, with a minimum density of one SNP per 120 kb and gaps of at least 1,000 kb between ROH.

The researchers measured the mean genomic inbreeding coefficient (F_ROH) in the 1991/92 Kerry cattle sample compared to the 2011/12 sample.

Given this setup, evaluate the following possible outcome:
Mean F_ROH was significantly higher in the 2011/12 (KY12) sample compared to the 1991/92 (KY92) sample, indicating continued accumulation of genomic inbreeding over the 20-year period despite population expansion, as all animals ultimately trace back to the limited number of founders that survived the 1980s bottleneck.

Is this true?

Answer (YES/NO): YES